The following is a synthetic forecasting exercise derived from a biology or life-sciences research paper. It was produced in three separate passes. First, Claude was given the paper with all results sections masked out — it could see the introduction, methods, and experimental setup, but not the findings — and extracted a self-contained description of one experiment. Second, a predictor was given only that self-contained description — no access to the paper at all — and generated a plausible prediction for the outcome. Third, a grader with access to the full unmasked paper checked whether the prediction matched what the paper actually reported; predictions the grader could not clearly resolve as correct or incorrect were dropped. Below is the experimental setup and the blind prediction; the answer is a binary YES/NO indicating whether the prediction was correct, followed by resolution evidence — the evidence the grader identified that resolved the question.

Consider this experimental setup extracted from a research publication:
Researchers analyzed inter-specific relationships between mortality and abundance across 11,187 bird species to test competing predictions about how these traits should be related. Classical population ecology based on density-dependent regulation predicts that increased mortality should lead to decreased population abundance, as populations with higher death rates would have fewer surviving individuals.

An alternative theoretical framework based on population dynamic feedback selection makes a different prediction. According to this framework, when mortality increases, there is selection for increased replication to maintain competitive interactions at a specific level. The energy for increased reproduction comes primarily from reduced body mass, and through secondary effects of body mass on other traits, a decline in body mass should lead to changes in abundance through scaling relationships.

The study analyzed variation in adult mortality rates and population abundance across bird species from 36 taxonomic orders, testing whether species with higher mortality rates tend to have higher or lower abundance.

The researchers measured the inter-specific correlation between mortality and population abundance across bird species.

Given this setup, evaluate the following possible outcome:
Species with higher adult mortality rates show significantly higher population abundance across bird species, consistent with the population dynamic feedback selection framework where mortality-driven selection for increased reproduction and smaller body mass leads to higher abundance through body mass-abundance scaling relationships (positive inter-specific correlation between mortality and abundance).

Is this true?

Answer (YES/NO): NO